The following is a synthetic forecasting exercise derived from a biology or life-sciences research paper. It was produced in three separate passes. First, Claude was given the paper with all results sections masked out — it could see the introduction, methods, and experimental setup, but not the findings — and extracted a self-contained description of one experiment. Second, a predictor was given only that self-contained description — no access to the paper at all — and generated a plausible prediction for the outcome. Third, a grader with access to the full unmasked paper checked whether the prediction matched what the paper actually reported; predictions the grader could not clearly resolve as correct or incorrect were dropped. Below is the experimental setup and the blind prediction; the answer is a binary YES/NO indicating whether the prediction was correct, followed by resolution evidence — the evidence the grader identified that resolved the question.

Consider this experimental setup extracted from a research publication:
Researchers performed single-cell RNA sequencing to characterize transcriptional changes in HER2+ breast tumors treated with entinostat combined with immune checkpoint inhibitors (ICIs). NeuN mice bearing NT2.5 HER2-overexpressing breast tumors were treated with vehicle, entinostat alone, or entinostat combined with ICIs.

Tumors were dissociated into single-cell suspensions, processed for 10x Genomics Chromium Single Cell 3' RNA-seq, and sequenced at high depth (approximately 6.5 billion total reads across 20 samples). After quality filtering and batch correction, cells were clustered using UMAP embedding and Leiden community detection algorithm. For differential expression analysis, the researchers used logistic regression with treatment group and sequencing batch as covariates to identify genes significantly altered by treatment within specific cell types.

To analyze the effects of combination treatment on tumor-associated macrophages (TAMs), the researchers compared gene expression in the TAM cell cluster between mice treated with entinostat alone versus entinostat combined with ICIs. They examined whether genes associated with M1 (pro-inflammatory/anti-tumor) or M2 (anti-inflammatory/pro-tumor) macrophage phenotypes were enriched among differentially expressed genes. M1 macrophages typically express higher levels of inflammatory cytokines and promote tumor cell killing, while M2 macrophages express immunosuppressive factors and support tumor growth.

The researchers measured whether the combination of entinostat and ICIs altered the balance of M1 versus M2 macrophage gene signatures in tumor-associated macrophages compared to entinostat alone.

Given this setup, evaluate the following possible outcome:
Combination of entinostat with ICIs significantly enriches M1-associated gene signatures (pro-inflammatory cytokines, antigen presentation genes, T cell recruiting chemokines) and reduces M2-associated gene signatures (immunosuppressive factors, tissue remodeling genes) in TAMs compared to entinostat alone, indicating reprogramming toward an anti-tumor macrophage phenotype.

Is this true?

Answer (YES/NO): YES